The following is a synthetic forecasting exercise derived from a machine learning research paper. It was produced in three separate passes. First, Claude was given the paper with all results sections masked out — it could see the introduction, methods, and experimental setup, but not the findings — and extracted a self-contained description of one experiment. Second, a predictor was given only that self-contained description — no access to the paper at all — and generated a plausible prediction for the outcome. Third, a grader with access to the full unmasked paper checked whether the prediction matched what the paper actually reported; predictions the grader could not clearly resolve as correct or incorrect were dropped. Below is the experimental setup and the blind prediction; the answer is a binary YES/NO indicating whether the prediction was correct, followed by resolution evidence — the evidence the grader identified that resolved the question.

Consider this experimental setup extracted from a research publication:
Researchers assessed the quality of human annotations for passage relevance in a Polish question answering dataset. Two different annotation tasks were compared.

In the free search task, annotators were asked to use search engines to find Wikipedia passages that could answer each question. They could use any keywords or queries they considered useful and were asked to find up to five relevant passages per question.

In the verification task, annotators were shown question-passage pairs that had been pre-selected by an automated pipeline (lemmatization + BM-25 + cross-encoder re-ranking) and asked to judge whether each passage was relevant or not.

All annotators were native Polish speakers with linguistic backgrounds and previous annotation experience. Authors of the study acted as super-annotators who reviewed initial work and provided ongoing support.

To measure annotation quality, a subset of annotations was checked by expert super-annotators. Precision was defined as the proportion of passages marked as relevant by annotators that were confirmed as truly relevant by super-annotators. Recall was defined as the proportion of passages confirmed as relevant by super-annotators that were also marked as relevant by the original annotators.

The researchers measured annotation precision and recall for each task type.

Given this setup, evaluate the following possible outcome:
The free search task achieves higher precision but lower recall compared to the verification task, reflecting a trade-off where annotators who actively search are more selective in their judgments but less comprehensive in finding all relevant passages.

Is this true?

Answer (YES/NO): NO